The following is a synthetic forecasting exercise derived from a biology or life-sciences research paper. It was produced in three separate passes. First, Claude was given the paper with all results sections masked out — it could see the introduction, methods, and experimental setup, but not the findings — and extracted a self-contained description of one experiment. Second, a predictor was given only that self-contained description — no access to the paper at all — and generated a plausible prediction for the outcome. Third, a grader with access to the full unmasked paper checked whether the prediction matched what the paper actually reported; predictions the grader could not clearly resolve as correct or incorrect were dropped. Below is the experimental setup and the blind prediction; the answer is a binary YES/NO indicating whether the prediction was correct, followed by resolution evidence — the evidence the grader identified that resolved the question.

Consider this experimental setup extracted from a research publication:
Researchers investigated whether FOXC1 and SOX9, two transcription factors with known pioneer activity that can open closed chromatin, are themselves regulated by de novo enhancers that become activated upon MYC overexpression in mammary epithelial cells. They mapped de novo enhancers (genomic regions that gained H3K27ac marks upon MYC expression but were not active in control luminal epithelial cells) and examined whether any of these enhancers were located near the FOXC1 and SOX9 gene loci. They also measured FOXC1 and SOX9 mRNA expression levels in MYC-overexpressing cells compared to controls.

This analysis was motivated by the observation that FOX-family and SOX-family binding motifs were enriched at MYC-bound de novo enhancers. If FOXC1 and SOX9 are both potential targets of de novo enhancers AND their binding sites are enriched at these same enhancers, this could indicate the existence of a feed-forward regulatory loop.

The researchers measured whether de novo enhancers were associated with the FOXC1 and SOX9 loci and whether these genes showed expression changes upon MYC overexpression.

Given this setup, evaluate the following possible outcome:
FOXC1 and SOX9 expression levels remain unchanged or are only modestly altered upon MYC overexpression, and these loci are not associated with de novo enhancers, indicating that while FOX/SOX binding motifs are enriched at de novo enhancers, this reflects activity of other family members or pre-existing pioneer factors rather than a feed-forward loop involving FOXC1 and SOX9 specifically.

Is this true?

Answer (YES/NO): NO